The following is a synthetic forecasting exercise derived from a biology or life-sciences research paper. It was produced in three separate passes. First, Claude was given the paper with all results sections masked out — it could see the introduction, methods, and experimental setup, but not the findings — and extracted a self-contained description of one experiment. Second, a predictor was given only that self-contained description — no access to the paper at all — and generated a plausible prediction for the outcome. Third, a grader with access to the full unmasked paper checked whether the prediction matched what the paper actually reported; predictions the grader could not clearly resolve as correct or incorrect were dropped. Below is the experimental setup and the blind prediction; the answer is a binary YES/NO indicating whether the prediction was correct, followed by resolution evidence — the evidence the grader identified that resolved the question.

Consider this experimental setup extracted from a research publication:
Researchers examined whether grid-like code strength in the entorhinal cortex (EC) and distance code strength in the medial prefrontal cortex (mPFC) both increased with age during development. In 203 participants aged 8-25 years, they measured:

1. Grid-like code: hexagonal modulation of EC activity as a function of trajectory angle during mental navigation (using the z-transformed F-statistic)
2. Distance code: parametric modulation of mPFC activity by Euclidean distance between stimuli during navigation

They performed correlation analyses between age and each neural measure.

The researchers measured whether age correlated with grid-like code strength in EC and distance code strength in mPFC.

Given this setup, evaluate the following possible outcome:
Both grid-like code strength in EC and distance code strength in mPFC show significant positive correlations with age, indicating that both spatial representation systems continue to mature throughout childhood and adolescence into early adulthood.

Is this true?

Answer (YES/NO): YES